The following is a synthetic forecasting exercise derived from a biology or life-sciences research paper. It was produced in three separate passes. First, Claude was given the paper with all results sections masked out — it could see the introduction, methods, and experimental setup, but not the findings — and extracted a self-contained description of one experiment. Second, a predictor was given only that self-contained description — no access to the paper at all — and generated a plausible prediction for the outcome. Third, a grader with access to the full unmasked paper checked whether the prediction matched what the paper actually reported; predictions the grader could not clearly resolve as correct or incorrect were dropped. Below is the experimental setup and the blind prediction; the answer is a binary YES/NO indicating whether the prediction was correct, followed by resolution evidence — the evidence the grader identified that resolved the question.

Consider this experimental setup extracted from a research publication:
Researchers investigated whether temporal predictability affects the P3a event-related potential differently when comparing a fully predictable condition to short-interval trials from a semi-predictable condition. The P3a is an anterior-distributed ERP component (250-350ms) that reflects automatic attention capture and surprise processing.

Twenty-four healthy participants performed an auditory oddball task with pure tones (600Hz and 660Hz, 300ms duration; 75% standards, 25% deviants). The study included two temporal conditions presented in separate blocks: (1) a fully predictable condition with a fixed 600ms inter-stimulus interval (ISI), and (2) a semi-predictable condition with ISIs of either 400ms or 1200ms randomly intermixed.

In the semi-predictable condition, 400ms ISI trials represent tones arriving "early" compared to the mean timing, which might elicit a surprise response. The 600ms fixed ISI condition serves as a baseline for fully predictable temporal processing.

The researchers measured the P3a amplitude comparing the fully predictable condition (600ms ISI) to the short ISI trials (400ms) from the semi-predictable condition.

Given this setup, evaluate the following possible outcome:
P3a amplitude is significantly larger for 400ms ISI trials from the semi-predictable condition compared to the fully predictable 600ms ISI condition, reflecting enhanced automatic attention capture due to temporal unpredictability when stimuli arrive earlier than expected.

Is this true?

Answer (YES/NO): NO